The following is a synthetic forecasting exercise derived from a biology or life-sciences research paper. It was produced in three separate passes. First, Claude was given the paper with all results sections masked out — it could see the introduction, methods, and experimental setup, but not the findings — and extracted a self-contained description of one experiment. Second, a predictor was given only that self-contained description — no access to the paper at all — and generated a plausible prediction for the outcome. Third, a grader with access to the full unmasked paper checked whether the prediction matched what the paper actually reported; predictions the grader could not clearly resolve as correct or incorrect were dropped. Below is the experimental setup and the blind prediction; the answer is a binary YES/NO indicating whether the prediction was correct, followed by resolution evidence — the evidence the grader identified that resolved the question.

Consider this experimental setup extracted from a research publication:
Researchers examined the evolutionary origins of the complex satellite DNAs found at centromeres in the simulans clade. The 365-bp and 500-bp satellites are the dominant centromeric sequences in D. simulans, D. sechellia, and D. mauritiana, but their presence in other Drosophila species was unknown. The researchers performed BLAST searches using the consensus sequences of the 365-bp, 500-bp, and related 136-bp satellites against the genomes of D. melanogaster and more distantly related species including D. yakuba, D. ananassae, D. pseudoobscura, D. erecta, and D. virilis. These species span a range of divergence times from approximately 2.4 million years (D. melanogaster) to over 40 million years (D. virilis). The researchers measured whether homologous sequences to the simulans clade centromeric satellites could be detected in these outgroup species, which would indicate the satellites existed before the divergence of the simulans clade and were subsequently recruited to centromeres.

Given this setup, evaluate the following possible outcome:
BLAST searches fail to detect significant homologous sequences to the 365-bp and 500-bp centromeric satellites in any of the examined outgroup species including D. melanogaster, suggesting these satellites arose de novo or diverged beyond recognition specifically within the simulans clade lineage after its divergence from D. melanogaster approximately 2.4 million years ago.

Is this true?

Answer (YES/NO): YES